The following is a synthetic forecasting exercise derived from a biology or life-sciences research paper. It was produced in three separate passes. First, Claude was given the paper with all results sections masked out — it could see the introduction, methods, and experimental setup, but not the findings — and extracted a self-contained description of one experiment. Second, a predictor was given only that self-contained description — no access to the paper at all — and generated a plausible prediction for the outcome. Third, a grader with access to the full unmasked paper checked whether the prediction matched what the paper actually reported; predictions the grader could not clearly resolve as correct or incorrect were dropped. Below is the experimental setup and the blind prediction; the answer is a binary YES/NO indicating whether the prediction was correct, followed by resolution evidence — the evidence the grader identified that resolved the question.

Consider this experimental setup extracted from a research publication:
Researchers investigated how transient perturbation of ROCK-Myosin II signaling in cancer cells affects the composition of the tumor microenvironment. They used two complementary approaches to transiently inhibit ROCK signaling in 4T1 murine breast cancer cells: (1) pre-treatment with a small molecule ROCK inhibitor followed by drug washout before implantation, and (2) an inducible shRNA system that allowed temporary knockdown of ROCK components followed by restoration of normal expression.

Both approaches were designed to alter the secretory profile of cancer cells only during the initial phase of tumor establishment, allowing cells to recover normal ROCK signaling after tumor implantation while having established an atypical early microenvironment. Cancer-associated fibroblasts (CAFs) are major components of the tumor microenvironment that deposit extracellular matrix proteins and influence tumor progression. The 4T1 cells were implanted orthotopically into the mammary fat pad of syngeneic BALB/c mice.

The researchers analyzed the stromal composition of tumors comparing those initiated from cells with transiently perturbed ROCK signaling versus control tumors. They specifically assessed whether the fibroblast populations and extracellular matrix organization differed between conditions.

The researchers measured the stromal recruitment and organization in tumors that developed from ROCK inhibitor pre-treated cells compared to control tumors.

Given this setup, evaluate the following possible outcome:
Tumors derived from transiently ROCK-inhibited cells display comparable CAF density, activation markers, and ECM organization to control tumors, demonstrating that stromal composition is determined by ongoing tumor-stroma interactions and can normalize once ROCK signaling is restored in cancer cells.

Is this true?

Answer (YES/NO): NO